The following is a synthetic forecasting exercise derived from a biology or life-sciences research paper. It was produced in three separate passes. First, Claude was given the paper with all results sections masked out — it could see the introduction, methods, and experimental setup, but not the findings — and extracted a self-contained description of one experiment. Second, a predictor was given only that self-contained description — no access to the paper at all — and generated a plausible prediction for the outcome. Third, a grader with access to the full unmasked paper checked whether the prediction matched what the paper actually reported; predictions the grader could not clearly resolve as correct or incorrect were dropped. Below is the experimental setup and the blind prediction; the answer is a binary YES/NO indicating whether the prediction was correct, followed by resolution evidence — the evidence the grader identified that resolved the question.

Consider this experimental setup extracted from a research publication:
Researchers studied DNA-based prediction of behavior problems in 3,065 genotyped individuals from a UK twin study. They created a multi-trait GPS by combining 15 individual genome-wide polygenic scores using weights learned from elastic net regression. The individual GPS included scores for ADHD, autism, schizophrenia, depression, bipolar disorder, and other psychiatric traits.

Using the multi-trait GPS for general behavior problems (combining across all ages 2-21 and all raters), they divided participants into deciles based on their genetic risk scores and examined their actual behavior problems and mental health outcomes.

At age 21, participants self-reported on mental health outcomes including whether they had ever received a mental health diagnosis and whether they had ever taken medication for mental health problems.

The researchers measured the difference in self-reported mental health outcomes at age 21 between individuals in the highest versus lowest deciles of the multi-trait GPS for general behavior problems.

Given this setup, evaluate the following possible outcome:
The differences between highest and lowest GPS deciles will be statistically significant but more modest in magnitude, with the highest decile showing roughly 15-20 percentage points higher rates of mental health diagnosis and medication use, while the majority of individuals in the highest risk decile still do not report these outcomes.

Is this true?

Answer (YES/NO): NO